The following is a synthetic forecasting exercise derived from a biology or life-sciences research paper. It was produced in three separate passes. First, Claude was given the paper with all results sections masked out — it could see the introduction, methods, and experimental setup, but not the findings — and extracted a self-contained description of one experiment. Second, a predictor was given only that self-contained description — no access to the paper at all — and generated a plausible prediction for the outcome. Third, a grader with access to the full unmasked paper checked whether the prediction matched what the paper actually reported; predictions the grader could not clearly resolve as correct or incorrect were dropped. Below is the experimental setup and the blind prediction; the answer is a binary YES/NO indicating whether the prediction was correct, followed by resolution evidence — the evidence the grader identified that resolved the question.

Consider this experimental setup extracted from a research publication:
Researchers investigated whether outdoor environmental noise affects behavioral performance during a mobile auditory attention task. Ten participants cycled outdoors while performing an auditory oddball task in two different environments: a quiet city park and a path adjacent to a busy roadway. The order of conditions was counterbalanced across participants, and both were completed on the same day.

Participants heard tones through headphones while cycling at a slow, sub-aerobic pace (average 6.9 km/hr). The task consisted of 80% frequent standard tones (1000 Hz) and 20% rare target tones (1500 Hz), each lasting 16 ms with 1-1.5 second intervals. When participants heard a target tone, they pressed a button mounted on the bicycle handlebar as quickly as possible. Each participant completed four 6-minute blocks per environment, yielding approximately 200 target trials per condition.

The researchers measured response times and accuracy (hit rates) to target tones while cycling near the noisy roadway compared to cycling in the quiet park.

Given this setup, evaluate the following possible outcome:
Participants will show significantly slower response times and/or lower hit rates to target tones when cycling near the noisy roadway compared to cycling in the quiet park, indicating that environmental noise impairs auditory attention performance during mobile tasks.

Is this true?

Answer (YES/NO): NO